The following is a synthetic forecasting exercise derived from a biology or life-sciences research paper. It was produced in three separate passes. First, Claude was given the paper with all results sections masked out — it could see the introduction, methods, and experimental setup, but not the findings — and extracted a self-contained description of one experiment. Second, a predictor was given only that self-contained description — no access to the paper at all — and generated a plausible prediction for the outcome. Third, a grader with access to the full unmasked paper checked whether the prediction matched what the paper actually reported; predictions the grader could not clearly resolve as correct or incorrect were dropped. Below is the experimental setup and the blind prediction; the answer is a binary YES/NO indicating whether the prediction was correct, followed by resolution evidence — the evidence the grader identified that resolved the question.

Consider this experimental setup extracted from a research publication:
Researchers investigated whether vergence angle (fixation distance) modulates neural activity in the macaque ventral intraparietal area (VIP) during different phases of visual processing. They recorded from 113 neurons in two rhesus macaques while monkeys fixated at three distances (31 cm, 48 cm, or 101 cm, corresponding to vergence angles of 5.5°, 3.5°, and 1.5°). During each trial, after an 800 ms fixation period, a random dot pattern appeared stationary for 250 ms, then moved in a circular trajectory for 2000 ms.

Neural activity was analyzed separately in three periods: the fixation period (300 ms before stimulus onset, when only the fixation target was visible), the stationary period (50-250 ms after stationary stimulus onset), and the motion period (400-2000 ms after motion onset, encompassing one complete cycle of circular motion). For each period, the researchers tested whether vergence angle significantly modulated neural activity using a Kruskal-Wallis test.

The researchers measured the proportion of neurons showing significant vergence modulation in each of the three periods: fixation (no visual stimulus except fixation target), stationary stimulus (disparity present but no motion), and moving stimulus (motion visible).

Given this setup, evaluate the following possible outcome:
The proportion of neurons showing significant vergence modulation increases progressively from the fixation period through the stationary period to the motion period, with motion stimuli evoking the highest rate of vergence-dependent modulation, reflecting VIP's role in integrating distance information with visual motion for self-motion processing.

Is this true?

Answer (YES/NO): NO